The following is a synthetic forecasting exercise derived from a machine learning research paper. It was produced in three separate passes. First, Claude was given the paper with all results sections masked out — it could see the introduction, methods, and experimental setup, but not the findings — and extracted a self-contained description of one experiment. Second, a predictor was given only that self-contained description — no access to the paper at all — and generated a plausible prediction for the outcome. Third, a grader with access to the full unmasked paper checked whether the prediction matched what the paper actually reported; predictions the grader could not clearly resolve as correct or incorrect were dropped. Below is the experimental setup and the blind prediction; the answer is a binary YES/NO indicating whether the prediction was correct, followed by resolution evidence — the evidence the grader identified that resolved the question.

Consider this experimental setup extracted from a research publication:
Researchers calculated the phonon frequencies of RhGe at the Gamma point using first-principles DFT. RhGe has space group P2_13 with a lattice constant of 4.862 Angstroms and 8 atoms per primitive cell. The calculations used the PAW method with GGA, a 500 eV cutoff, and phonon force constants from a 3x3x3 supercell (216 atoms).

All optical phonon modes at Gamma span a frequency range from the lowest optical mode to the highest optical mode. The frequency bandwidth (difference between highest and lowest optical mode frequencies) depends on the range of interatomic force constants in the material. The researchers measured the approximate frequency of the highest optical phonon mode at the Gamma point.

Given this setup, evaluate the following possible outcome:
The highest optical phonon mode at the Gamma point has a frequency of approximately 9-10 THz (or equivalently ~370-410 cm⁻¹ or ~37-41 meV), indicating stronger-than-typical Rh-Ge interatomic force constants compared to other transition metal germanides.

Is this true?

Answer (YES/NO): NO